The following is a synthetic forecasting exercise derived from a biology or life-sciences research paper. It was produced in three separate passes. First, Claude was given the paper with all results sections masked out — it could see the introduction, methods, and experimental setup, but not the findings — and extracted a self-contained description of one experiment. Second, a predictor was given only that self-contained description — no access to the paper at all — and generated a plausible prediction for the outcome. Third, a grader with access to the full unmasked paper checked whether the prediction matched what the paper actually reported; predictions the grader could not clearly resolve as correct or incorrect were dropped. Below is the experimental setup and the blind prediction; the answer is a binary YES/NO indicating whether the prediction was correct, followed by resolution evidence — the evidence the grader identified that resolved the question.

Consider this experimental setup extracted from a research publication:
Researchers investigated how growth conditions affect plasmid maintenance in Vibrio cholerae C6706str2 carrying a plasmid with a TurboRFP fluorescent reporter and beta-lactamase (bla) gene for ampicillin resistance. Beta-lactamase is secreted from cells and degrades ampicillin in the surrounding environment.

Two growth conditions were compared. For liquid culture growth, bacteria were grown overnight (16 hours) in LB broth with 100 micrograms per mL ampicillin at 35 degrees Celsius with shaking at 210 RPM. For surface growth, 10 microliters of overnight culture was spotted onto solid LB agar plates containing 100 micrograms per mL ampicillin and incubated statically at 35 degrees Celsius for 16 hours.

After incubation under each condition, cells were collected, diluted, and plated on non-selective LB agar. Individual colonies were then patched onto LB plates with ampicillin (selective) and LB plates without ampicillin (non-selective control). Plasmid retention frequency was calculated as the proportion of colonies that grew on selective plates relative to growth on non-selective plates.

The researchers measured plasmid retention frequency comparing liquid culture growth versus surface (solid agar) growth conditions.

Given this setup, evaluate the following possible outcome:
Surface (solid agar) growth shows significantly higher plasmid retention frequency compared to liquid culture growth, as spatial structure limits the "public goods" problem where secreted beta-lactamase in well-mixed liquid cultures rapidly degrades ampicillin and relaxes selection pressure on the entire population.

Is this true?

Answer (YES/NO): NO